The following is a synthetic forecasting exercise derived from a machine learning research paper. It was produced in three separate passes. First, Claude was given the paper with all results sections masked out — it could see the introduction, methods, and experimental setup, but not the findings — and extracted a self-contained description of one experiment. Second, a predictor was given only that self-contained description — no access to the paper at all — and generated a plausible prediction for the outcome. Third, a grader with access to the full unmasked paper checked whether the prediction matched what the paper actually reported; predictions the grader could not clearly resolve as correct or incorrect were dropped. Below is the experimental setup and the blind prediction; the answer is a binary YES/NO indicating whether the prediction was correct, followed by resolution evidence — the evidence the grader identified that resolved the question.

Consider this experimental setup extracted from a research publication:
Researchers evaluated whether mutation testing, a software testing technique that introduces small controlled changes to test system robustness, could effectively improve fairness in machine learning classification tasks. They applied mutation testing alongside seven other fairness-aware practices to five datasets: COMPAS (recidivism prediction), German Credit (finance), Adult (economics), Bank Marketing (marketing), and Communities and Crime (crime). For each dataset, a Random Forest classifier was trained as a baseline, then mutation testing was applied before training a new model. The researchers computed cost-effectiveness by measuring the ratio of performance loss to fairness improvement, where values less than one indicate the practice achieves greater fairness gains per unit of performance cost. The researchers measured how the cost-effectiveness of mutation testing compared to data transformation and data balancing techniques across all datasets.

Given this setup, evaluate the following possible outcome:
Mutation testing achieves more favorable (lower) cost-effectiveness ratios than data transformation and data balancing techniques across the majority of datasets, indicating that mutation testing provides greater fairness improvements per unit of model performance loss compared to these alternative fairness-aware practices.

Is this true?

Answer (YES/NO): NO